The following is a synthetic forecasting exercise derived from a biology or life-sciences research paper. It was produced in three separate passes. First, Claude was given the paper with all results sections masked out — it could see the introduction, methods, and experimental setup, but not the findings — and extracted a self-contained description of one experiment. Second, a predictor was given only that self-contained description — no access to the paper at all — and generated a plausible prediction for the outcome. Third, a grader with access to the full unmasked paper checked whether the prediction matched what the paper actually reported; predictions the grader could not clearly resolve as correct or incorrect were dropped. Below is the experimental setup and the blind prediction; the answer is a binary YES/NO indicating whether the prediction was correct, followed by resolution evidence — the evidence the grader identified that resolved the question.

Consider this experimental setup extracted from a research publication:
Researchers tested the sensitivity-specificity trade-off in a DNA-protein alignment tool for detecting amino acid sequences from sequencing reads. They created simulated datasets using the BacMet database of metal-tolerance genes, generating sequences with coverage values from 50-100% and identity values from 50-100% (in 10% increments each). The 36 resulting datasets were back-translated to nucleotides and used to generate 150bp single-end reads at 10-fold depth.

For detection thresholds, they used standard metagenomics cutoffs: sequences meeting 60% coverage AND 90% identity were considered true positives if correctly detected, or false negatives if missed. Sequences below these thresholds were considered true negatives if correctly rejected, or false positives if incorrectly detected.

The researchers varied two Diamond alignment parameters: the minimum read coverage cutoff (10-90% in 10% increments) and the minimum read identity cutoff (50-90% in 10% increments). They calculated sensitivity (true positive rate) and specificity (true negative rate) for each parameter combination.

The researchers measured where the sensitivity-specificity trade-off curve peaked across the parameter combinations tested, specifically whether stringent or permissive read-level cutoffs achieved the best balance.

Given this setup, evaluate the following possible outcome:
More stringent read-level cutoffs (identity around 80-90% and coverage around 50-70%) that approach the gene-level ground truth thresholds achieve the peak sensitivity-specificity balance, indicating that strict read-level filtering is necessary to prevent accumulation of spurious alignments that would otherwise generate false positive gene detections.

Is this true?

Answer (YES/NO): NO